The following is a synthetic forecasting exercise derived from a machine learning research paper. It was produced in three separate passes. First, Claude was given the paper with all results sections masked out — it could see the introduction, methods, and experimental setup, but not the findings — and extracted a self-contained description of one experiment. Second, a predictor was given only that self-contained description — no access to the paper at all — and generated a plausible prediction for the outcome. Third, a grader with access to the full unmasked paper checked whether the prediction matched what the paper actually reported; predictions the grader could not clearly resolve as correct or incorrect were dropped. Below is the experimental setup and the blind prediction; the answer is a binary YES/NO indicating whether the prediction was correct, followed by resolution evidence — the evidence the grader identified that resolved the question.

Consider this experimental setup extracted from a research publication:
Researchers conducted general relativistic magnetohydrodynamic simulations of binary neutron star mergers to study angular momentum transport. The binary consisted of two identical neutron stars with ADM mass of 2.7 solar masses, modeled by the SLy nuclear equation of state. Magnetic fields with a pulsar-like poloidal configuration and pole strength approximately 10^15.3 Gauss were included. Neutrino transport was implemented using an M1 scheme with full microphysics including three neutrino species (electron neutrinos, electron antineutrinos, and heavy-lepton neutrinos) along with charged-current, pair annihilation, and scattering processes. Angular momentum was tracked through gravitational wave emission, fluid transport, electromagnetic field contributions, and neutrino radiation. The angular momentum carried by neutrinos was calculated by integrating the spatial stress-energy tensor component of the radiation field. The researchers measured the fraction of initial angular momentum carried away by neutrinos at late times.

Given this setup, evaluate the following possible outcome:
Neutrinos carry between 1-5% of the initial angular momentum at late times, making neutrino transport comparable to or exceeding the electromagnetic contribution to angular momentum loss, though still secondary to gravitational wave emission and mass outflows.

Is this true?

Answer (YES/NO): NO